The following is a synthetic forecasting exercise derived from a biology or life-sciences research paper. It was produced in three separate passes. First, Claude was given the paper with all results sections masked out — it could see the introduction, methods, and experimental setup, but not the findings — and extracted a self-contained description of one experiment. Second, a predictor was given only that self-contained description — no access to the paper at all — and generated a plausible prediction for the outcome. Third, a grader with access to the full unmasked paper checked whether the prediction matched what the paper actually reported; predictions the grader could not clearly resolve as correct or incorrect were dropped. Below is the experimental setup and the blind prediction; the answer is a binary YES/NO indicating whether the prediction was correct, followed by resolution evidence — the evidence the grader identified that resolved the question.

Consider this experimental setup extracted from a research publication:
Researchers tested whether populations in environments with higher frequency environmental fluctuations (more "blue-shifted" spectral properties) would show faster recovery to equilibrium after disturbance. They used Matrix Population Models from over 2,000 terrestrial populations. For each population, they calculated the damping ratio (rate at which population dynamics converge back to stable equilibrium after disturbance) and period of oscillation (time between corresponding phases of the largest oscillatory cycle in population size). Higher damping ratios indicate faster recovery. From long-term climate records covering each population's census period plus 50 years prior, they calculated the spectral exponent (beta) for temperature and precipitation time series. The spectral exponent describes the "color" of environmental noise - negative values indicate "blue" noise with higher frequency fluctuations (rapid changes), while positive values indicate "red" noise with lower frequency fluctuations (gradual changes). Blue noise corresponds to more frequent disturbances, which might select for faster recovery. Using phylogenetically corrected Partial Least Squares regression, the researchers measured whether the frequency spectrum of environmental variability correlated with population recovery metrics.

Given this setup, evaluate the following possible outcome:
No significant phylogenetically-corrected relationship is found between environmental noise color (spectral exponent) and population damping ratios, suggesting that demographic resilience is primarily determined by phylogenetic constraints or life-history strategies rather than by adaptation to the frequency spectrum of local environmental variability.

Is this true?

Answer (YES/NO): YES